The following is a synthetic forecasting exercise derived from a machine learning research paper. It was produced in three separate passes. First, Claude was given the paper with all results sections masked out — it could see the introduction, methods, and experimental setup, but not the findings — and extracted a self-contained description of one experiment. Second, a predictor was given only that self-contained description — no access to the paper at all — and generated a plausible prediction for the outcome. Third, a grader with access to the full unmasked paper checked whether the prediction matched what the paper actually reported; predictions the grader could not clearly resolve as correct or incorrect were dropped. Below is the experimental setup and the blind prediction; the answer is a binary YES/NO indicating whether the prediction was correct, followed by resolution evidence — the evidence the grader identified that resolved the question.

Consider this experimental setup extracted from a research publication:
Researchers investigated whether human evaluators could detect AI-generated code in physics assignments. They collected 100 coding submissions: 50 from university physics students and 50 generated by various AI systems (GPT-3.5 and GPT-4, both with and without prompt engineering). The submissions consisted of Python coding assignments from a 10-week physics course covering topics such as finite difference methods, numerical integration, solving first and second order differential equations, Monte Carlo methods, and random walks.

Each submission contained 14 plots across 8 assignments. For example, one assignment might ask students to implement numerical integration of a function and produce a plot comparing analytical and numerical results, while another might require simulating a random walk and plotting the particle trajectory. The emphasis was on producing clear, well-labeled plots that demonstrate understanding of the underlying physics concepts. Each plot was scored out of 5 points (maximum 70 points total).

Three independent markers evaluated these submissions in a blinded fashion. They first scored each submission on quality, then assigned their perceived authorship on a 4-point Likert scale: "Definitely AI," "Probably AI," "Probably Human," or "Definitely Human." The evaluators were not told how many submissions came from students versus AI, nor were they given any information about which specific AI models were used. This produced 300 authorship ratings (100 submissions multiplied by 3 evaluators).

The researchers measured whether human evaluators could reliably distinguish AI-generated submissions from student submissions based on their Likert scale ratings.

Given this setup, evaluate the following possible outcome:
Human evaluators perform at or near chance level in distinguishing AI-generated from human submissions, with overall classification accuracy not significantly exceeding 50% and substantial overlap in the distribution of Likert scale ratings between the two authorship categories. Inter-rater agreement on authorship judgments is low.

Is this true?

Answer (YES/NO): NO